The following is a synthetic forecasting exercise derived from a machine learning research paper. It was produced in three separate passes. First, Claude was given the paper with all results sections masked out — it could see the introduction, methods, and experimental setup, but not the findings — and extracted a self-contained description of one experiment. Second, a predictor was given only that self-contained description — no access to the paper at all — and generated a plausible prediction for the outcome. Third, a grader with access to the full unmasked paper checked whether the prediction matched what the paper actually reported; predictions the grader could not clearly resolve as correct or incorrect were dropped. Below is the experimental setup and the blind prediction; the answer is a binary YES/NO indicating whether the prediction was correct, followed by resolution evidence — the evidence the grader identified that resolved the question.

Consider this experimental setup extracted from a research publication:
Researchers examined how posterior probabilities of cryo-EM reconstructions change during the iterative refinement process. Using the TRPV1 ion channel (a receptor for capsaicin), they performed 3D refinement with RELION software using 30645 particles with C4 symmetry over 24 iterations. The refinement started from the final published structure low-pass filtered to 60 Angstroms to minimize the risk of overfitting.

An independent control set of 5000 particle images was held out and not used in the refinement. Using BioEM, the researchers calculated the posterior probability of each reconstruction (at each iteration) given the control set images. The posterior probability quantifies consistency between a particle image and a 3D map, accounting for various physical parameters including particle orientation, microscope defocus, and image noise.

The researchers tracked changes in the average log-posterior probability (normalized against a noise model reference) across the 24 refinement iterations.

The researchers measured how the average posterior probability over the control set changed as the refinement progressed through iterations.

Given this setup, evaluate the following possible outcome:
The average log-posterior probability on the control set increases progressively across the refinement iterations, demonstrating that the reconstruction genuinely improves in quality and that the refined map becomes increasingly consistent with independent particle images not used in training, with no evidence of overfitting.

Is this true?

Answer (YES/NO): YES